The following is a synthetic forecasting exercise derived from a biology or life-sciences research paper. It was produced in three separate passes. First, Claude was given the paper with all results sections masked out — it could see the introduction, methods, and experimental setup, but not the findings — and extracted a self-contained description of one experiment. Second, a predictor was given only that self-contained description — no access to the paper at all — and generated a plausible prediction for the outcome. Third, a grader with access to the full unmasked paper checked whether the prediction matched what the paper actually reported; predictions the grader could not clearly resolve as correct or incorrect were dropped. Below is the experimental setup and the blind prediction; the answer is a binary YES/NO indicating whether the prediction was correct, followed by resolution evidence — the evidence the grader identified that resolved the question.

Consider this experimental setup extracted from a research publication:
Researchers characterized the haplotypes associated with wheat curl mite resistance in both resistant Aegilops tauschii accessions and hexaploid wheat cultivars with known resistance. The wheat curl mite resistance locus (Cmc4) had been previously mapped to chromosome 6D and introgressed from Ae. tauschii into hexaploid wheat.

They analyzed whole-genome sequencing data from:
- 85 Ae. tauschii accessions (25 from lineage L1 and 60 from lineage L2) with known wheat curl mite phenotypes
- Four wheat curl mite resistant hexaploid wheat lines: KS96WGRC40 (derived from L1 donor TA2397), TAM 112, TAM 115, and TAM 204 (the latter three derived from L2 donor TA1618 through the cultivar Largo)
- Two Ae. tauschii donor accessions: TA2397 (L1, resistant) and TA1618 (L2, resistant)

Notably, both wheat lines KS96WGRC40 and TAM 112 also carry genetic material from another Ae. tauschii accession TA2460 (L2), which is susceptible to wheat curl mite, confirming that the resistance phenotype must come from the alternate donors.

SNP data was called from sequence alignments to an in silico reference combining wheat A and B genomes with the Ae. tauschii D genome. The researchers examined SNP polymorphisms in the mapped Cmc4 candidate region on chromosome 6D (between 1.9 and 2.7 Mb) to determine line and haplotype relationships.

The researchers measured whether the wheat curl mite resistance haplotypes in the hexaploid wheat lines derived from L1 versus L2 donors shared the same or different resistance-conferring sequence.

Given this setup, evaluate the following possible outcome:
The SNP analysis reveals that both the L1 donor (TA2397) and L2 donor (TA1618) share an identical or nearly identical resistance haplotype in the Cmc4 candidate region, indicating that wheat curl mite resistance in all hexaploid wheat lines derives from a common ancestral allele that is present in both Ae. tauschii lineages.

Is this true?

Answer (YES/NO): YES